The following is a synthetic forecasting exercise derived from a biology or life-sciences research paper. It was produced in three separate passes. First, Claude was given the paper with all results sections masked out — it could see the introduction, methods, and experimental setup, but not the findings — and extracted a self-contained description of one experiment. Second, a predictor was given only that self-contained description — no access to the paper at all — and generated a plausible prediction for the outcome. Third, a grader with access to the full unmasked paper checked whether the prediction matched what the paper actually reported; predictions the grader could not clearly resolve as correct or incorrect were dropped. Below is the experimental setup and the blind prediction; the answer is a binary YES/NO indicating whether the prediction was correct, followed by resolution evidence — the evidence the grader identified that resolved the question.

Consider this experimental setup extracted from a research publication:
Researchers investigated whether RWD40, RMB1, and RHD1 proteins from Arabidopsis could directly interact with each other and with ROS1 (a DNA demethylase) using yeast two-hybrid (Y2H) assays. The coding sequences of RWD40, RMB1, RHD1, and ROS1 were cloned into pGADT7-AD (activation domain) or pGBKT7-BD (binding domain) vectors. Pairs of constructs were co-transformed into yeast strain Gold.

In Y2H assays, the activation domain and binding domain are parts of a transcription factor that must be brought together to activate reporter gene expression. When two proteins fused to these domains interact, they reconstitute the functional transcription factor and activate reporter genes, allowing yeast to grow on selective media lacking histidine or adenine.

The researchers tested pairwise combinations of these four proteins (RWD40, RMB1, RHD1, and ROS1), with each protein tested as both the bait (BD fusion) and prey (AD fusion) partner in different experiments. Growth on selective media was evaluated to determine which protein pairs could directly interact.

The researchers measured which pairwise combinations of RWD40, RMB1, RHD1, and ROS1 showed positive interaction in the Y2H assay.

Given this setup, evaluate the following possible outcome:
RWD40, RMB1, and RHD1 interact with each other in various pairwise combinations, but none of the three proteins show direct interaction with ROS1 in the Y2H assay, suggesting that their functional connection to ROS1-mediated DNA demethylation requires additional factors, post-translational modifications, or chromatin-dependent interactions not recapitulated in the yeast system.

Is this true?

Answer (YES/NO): NO